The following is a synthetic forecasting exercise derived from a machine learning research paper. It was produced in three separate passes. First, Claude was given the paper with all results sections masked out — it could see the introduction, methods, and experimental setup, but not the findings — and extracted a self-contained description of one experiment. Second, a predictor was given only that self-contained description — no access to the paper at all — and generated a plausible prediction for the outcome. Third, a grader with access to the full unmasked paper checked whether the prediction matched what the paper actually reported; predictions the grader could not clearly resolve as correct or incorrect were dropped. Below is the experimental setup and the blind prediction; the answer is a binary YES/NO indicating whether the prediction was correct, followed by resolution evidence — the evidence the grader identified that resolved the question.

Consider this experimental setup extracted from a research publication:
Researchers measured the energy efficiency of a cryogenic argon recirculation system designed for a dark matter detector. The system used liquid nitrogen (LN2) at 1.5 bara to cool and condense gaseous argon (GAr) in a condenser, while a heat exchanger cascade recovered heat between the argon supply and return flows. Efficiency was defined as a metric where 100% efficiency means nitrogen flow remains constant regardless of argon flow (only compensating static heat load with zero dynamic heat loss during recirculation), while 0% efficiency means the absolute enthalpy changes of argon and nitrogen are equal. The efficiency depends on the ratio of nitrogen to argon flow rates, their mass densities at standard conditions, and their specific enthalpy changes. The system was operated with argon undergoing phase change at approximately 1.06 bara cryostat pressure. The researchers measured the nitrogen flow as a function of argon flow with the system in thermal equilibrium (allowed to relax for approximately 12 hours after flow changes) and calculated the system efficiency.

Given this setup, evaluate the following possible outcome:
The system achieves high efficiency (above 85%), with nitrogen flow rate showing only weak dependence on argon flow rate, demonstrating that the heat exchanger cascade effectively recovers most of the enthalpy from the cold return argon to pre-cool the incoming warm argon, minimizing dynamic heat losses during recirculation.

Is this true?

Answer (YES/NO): YES